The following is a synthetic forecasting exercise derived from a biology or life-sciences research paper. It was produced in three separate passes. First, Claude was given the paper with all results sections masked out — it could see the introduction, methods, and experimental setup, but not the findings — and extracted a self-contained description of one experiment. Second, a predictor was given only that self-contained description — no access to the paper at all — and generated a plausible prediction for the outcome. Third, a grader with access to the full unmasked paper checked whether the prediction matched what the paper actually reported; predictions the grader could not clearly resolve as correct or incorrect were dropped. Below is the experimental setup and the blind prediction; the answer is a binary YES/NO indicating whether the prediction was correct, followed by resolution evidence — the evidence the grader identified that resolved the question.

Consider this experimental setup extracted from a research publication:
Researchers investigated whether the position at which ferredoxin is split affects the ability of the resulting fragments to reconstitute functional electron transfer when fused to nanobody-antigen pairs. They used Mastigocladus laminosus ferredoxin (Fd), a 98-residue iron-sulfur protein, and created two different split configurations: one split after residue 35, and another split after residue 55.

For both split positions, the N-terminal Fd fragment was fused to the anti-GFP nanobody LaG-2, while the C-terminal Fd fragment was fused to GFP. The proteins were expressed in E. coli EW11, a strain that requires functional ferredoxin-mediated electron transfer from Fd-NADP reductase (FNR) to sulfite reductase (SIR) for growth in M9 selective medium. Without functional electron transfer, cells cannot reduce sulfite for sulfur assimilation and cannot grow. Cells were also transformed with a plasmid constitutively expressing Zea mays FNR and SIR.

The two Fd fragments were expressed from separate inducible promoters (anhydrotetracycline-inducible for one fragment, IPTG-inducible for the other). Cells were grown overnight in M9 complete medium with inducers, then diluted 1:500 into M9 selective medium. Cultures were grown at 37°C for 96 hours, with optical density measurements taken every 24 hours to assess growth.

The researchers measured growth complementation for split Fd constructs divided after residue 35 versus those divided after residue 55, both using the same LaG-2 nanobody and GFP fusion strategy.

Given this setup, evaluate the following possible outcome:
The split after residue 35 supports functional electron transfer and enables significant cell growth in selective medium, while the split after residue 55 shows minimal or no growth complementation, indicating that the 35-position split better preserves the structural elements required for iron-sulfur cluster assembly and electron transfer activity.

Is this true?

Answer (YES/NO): NO